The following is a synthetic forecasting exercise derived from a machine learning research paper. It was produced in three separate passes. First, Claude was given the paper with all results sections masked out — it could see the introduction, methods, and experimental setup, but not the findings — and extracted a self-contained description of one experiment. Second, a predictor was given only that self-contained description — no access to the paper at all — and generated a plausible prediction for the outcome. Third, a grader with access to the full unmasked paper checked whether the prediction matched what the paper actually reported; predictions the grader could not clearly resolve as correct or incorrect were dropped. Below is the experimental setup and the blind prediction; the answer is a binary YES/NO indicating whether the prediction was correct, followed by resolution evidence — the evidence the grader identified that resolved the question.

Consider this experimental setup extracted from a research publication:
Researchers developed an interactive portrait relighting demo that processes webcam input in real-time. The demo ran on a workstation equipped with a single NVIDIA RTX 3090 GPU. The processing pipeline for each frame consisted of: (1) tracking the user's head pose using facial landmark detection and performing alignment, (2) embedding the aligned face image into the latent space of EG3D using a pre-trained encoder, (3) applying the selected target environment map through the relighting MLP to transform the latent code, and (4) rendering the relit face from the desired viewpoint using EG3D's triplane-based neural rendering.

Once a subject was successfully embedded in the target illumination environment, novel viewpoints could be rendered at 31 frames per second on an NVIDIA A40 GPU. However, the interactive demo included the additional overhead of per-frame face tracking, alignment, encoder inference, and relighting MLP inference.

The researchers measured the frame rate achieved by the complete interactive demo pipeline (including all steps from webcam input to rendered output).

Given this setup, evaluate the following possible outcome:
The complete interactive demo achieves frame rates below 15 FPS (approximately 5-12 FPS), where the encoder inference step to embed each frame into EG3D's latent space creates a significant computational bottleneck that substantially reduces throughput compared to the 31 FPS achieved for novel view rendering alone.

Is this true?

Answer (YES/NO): YES